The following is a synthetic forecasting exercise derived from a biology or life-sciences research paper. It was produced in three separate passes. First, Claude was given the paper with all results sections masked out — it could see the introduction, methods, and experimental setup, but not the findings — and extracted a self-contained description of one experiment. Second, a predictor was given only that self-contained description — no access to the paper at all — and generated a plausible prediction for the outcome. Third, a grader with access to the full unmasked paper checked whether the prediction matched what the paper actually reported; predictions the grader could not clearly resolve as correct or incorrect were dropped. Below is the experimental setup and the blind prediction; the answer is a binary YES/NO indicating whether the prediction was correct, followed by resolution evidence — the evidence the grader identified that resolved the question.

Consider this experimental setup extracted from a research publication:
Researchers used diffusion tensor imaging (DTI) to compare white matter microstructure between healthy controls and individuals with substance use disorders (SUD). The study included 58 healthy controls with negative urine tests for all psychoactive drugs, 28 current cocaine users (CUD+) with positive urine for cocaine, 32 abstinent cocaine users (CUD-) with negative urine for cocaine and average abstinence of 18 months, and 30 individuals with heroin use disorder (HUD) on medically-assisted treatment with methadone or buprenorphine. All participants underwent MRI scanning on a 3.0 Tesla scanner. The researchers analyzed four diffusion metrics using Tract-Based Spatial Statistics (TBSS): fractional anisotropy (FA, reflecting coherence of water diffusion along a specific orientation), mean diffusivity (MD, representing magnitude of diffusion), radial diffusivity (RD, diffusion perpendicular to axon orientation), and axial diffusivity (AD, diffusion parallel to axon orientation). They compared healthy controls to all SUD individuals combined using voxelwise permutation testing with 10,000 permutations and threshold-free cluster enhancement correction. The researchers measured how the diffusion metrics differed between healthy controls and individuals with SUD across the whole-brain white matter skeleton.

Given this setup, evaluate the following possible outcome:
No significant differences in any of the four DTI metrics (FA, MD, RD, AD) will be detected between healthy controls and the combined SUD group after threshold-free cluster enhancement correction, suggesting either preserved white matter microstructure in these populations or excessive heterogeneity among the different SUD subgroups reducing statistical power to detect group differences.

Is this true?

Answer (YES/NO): NO